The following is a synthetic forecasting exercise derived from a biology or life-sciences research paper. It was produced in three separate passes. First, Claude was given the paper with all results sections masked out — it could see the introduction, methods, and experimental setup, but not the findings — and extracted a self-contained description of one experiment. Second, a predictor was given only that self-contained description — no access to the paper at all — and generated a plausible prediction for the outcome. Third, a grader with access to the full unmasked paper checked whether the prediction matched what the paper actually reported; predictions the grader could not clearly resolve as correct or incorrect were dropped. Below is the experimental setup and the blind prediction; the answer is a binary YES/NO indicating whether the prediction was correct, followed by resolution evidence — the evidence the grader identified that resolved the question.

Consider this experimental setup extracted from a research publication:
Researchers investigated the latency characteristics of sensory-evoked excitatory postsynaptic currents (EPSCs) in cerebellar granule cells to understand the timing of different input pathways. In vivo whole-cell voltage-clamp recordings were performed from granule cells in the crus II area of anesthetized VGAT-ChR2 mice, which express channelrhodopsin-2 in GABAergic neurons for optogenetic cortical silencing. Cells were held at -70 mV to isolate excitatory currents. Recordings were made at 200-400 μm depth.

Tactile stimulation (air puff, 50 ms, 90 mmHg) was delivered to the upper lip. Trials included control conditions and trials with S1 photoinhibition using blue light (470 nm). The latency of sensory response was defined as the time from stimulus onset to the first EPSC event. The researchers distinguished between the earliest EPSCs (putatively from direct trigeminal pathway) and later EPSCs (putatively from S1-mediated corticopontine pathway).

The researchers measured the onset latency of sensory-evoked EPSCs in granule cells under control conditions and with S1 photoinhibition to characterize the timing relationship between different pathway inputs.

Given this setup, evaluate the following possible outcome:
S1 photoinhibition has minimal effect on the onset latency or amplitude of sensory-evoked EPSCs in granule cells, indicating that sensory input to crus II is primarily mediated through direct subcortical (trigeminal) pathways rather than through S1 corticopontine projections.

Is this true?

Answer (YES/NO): NO